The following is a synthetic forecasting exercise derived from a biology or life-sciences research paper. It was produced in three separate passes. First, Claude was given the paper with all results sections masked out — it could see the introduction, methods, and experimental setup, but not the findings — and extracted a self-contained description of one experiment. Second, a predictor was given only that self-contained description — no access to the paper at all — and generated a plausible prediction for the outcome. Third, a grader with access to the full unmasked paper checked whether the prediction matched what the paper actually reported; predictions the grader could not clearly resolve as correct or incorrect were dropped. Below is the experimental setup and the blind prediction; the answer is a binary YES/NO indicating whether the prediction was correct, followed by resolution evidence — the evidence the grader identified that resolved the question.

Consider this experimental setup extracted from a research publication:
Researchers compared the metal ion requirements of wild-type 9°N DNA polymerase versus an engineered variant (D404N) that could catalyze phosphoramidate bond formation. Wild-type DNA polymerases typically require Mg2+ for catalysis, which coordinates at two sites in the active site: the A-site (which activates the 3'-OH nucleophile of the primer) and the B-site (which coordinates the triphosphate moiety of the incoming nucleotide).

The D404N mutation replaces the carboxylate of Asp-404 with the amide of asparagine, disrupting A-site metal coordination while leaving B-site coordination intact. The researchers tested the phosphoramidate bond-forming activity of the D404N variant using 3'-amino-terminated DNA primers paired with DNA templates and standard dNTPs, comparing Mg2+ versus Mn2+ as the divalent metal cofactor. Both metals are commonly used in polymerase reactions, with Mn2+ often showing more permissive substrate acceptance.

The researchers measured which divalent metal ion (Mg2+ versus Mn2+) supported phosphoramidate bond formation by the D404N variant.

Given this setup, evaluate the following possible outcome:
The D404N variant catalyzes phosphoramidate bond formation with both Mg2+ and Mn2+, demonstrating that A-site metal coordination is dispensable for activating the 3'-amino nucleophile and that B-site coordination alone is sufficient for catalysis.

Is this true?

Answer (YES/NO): NO